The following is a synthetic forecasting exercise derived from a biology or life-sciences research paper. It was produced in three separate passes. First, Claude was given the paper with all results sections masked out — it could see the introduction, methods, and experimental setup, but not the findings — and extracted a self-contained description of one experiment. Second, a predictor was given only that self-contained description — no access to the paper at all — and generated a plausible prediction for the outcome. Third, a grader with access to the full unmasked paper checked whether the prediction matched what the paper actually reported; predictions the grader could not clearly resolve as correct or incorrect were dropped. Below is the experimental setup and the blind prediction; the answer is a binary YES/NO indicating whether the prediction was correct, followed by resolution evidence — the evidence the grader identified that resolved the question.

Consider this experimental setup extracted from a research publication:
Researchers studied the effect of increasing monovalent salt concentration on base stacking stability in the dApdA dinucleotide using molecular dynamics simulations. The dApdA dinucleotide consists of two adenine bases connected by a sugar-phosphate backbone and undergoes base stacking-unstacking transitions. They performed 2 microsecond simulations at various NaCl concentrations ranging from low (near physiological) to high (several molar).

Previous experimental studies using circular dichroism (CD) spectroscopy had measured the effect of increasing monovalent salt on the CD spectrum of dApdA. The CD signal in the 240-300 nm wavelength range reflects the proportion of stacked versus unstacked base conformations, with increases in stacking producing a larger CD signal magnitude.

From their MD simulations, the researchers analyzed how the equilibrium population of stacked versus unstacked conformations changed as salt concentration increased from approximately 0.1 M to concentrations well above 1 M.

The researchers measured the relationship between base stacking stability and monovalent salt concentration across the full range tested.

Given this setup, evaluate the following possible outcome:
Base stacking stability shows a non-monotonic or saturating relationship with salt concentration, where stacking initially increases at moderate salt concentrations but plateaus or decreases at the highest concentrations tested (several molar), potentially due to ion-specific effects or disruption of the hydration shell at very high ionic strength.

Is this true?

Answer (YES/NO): YES